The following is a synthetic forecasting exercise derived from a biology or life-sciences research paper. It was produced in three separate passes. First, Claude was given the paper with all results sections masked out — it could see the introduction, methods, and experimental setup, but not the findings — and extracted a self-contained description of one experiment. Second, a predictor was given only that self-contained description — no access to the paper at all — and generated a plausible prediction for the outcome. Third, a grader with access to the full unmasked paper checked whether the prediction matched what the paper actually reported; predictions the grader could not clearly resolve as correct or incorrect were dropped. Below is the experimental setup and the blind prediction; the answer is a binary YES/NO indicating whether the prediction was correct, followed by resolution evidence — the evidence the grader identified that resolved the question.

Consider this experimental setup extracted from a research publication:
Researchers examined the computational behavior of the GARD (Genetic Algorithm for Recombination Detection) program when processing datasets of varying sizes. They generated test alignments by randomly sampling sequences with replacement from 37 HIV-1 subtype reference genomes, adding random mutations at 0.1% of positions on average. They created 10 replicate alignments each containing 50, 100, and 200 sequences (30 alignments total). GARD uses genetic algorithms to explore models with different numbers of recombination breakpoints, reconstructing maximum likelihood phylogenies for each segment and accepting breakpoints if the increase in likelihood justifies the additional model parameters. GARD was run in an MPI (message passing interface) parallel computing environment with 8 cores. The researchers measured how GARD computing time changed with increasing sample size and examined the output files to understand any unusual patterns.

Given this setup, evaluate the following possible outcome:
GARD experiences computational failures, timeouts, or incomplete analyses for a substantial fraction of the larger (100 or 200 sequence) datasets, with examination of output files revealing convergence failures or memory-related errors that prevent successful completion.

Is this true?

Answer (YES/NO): NO